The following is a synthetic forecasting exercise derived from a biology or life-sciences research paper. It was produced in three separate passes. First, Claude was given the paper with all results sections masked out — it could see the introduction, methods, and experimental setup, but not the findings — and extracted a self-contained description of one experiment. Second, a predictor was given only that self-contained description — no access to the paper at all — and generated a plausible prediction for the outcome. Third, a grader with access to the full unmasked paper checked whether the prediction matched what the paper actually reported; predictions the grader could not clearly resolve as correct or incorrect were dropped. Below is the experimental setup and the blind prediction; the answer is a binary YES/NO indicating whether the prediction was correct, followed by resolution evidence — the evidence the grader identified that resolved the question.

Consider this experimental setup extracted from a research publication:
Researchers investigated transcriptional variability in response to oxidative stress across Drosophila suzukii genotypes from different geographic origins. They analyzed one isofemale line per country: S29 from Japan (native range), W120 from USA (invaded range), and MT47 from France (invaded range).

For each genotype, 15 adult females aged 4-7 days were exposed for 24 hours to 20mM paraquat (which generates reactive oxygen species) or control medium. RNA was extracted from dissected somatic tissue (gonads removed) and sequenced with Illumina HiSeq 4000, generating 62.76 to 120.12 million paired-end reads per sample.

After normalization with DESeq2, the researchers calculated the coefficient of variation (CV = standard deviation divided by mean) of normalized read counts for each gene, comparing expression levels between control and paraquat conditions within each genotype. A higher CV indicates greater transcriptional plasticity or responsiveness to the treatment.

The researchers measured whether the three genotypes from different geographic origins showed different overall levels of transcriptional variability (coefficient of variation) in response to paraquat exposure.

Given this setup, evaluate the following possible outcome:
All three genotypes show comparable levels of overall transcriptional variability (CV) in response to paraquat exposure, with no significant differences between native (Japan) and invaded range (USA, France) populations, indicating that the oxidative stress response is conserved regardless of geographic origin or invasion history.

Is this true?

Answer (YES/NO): NO